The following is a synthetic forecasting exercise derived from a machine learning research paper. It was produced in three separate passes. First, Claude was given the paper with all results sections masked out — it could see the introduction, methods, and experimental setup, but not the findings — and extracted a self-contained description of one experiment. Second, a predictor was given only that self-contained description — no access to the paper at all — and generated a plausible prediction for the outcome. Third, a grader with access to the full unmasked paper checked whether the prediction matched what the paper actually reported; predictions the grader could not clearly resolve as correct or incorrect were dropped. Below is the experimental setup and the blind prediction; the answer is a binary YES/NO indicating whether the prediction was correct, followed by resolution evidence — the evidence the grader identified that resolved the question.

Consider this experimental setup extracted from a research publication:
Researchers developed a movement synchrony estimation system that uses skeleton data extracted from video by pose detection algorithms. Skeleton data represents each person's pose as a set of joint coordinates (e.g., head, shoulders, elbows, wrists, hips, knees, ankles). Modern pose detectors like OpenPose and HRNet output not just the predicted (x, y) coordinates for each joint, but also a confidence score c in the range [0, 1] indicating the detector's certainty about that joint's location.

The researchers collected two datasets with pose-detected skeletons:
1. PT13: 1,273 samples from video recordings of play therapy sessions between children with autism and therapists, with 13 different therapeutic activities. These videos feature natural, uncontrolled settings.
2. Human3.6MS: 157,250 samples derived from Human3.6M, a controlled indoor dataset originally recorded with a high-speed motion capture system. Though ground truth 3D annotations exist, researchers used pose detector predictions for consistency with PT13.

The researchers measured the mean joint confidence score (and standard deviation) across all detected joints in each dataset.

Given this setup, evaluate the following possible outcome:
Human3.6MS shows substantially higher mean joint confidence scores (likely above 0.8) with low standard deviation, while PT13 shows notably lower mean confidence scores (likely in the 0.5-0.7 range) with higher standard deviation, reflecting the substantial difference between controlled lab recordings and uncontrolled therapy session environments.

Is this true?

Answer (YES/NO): NO